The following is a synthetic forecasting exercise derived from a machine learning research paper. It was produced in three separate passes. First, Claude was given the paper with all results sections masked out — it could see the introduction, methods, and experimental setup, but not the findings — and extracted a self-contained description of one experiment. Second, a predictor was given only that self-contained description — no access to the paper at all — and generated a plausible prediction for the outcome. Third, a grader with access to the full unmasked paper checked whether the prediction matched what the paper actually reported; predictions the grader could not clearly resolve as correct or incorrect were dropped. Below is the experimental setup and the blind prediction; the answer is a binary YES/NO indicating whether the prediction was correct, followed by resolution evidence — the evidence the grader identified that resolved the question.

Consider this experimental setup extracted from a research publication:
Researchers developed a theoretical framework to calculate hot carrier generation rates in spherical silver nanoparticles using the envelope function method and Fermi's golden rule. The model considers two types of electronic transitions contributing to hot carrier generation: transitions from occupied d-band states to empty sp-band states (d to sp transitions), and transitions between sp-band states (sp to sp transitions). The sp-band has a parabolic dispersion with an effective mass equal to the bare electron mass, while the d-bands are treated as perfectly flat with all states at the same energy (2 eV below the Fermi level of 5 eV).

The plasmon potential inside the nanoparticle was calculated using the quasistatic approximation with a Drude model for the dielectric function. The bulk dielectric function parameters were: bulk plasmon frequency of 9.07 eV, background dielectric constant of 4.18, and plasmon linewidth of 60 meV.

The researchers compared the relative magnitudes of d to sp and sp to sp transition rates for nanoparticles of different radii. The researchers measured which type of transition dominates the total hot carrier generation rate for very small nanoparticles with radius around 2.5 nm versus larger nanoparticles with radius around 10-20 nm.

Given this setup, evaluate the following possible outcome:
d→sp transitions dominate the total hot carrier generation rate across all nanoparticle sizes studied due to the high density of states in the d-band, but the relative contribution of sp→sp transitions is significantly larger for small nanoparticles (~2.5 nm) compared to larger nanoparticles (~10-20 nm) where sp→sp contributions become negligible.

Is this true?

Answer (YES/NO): NO